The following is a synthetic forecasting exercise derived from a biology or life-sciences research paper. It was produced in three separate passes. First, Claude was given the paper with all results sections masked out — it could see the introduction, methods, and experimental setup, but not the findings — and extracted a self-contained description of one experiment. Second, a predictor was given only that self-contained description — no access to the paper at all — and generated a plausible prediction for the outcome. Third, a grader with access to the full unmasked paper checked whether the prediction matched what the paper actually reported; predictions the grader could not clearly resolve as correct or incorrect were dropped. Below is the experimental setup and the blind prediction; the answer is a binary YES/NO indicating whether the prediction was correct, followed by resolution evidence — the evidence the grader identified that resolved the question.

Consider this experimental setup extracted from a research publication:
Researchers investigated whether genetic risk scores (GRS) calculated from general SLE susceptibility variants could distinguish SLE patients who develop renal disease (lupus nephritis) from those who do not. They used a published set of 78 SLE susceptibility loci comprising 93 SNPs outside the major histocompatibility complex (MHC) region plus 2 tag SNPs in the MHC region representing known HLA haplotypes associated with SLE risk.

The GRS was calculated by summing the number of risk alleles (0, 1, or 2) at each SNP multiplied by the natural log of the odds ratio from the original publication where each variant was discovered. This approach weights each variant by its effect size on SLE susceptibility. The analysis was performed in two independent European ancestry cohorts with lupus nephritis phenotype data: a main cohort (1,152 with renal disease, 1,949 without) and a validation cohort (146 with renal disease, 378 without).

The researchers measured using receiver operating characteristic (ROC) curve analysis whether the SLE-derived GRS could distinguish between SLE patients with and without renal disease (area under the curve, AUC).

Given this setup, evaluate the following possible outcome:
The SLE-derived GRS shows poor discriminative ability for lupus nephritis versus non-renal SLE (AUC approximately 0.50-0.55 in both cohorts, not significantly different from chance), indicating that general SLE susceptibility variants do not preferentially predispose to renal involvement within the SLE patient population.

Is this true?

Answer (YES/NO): NO